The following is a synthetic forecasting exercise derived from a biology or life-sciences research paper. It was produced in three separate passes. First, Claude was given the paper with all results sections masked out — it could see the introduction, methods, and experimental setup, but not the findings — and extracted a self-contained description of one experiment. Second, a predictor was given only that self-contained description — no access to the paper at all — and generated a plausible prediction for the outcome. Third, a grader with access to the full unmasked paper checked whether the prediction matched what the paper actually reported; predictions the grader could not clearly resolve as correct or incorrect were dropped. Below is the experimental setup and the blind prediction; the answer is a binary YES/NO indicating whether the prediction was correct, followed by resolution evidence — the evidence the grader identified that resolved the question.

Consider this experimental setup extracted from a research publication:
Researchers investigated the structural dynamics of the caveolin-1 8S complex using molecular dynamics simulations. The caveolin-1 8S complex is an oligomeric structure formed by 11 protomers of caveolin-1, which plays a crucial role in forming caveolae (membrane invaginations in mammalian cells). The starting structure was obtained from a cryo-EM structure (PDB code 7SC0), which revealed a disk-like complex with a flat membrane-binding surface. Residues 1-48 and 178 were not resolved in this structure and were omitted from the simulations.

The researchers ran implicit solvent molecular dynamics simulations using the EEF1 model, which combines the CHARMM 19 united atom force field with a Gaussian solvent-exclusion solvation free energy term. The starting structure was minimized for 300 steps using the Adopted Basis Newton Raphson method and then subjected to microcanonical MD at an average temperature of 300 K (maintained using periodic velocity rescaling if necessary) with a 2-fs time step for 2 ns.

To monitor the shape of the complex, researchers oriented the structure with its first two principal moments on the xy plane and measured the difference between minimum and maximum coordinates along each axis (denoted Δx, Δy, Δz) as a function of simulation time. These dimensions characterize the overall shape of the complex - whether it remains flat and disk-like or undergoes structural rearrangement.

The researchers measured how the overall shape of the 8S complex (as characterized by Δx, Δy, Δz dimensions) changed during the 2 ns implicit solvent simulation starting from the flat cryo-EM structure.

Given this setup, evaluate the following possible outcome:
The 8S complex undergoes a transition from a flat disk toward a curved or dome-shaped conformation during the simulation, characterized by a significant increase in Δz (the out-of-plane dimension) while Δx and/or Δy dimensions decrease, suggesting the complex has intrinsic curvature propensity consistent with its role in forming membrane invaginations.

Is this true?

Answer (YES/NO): NO